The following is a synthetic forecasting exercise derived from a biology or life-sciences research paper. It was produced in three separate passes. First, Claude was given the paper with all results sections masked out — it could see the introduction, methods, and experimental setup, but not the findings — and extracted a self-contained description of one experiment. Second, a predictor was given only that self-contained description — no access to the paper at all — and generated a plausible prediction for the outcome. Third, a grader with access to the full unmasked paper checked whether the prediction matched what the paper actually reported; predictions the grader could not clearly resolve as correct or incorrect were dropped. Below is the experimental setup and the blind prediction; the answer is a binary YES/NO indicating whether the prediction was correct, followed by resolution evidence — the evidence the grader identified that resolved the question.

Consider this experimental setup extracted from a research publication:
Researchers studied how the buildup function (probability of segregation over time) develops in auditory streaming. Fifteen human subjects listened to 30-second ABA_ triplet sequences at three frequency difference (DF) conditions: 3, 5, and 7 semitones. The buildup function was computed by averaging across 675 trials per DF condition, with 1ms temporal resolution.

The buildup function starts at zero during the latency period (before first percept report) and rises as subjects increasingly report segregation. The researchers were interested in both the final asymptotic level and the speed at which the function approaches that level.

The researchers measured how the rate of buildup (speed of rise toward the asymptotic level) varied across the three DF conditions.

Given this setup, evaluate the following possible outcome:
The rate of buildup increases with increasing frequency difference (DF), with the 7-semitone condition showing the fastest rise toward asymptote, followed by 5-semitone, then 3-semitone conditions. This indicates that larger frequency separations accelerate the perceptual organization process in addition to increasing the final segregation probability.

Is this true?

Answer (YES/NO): YES